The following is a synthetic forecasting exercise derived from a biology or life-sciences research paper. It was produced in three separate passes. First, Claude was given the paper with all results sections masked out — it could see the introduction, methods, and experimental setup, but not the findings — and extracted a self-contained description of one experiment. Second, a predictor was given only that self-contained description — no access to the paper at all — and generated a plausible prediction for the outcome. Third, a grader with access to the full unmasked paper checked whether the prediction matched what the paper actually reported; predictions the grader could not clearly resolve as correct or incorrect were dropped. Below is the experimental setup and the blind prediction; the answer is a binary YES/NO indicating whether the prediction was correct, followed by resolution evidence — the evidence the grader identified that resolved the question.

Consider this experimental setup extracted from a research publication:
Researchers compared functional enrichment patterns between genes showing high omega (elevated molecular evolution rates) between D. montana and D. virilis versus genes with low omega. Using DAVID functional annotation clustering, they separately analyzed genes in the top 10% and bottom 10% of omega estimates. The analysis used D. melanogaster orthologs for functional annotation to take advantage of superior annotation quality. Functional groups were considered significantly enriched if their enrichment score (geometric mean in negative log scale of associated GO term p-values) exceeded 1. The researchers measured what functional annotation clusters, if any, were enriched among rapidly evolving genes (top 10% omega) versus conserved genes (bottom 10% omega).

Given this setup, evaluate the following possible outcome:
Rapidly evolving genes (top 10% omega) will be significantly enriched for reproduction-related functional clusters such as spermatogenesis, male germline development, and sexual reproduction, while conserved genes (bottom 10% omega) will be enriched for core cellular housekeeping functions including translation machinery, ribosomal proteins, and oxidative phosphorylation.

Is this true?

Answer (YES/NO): NO